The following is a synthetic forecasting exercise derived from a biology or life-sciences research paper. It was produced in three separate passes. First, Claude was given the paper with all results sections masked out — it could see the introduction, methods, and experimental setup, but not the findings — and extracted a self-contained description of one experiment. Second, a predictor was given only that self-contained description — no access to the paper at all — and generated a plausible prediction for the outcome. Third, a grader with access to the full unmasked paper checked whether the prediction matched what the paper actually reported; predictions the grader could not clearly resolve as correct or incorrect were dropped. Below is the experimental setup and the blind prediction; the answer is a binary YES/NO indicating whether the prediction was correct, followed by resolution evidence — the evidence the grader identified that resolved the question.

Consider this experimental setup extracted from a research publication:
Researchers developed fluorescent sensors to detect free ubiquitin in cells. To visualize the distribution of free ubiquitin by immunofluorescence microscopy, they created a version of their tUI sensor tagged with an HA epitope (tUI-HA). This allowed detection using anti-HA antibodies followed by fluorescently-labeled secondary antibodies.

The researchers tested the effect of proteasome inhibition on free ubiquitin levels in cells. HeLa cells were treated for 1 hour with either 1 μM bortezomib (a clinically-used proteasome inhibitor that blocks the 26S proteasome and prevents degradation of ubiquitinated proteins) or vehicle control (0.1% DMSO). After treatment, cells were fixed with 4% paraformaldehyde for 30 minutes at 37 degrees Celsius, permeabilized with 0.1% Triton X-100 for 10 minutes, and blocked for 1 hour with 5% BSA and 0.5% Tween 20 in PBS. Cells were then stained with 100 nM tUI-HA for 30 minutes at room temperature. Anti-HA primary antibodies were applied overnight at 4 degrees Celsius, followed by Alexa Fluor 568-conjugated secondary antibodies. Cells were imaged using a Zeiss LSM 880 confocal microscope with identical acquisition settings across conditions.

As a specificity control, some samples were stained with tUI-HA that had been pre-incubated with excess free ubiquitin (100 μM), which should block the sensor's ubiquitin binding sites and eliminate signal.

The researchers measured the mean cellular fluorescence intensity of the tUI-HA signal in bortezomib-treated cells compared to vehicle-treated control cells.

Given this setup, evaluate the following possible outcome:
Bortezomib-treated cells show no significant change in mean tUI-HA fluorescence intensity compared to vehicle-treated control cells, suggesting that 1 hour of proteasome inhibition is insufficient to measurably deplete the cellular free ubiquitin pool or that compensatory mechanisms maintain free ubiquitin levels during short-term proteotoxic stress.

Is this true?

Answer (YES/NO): NO